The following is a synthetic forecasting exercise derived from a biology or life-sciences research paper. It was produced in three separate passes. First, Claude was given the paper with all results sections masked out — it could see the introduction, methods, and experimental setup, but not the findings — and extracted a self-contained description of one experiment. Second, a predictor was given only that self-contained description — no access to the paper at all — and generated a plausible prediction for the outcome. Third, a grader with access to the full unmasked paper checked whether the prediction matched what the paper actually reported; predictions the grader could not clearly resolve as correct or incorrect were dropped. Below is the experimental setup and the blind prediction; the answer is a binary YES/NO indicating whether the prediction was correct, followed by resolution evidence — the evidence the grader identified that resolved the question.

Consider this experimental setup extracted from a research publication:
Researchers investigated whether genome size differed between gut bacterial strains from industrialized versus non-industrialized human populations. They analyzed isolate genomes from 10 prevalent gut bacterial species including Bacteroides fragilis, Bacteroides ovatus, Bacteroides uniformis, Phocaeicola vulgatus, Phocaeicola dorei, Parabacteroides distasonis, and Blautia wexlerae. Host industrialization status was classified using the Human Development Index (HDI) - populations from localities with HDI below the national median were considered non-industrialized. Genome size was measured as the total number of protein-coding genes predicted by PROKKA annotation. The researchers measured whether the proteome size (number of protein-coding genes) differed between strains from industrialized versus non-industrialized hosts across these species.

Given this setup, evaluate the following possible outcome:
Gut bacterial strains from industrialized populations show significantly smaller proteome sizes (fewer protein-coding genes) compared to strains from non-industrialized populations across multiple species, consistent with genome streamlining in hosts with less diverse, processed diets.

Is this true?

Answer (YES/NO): NO